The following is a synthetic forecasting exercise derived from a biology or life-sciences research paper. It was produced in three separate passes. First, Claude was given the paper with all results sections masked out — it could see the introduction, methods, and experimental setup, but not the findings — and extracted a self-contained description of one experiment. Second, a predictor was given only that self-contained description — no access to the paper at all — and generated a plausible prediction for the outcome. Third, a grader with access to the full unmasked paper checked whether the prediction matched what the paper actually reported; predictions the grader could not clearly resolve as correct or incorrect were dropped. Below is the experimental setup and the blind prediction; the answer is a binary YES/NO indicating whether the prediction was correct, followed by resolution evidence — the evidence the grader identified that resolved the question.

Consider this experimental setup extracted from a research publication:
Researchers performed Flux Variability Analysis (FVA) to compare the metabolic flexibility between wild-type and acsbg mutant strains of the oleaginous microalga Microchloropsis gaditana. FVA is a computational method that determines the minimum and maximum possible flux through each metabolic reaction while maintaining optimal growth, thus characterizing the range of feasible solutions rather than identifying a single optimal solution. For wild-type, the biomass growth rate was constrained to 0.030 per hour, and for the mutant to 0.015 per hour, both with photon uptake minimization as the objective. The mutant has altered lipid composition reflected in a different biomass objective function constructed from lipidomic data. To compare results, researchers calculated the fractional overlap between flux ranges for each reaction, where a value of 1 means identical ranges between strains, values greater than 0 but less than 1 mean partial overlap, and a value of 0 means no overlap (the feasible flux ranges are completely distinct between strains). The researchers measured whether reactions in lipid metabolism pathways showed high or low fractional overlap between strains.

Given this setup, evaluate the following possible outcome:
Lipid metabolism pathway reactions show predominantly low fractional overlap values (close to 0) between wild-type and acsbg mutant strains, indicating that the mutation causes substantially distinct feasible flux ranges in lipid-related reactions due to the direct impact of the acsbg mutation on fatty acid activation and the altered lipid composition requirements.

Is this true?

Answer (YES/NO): YES